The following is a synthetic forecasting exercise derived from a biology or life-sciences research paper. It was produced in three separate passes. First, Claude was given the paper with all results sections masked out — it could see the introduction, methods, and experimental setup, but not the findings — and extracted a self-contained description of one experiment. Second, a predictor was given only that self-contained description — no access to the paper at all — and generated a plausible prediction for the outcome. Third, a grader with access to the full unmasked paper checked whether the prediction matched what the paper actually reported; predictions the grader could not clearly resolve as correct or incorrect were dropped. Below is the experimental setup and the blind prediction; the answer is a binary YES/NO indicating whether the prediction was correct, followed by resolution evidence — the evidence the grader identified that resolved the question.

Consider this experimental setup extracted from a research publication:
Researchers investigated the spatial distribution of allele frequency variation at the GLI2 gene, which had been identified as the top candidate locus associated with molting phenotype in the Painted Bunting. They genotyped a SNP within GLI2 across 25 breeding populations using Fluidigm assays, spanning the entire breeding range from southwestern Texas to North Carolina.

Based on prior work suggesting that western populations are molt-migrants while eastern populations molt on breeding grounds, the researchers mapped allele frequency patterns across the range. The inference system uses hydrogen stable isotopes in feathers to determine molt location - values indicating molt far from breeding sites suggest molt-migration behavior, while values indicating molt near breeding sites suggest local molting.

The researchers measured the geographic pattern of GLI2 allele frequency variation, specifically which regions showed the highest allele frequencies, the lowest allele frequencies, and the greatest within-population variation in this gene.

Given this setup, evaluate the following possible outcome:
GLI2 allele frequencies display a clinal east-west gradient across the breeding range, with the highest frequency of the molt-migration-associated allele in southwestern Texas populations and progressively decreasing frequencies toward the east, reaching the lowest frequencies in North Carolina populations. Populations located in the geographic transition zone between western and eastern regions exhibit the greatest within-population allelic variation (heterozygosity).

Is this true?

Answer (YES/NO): NO